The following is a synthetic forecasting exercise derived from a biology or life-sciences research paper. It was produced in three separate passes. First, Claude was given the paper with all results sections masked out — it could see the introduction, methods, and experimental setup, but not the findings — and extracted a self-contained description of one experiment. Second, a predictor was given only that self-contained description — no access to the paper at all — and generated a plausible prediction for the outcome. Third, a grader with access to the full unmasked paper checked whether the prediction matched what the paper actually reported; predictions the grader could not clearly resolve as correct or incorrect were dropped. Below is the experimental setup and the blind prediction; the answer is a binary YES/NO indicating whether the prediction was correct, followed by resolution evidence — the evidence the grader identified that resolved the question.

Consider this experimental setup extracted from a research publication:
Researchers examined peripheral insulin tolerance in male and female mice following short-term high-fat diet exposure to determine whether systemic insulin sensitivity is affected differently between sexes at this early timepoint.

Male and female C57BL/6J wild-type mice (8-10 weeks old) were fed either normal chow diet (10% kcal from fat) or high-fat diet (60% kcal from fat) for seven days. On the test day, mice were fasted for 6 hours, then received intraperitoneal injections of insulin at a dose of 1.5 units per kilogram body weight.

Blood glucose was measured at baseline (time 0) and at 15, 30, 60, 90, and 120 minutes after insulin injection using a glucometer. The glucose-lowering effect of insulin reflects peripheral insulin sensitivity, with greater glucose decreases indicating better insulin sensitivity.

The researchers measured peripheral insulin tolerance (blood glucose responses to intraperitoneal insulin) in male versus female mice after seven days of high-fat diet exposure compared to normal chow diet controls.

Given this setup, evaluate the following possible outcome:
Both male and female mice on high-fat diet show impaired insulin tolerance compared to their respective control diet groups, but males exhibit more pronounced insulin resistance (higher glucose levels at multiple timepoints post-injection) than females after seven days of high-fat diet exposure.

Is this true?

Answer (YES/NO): NO